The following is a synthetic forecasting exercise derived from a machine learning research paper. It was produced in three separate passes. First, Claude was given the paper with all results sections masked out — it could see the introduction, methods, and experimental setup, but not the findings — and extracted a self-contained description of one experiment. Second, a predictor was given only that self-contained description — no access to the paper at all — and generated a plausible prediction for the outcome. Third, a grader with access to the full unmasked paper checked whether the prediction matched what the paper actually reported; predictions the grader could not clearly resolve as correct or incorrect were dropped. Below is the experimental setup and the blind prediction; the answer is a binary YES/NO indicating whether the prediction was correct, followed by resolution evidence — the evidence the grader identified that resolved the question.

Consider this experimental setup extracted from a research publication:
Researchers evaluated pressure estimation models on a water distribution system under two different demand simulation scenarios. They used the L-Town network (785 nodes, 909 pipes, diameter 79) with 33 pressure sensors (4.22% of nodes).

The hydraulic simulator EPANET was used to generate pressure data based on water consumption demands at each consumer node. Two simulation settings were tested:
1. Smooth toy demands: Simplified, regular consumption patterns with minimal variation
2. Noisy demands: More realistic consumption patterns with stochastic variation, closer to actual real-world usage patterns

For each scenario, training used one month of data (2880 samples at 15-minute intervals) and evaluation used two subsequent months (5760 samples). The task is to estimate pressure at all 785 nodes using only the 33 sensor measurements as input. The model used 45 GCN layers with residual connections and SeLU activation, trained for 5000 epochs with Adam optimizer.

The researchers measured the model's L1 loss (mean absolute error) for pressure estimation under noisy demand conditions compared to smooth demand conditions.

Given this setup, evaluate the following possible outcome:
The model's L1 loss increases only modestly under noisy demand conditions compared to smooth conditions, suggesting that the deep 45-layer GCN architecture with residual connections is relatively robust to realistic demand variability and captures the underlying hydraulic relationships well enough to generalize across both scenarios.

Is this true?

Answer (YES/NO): YES